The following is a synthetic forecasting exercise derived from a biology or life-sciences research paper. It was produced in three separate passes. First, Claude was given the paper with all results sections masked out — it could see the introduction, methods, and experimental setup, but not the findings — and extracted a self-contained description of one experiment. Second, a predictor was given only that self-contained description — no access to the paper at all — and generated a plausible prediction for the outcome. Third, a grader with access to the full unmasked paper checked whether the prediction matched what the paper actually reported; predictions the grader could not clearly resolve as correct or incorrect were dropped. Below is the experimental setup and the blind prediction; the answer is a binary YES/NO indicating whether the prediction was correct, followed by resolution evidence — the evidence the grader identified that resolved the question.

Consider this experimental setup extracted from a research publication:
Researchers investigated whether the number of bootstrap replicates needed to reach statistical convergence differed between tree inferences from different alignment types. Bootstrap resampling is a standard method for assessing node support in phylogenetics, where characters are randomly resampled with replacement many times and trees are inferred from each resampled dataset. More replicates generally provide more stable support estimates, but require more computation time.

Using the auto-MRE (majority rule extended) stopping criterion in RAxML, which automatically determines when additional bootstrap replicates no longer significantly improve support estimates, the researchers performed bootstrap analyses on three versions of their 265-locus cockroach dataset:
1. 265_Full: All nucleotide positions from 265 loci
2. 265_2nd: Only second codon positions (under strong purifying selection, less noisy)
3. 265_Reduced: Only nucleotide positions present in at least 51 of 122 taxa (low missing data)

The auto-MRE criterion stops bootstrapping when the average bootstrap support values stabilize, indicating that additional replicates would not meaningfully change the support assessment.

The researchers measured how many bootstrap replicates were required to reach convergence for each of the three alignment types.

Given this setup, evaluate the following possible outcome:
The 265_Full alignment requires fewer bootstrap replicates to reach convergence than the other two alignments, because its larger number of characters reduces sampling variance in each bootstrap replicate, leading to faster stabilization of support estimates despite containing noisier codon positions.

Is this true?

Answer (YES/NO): YES